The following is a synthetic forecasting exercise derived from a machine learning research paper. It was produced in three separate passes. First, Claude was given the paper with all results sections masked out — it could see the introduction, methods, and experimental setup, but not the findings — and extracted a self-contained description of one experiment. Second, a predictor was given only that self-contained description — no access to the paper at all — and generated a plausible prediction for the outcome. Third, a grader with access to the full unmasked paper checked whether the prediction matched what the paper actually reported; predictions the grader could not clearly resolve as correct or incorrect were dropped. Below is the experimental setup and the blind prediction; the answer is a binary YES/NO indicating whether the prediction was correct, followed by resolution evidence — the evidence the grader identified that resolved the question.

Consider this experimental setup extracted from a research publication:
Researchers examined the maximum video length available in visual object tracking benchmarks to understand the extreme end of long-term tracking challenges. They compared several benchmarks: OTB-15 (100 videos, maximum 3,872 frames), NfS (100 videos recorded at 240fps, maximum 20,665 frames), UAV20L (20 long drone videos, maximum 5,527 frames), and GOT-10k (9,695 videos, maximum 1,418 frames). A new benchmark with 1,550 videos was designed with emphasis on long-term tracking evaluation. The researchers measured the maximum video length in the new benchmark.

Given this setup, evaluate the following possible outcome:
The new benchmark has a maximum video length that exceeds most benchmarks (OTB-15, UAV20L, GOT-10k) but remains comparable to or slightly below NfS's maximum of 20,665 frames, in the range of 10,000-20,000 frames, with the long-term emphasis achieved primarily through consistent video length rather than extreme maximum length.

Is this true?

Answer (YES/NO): NO